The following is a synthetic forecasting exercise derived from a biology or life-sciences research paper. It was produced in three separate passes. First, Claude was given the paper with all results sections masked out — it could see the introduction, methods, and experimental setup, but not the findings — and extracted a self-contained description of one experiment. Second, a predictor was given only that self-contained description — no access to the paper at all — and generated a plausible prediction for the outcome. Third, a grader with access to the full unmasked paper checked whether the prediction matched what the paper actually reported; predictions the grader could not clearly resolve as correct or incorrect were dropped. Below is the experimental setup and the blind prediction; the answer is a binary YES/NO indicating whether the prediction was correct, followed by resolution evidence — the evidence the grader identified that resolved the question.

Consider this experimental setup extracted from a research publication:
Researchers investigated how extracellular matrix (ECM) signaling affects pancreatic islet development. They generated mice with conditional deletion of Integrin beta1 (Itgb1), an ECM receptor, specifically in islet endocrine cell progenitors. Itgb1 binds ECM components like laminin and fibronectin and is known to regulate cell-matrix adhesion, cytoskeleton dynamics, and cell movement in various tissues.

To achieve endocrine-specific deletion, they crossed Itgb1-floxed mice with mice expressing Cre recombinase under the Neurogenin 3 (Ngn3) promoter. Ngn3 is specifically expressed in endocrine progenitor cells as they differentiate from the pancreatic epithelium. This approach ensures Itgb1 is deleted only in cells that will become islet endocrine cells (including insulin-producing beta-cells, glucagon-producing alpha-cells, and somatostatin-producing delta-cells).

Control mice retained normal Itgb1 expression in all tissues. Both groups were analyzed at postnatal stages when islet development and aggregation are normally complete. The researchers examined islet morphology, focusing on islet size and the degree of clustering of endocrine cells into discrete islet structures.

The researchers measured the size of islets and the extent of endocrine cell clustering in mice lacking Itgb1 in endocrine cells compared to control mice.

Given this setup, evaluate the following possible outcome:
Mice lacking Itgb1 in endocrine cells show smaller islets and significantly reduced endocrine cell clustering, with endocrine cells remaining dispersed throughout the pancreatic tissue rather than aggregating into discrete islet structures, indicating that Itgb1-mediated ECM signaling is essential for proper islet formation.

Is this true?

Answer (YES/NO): NO